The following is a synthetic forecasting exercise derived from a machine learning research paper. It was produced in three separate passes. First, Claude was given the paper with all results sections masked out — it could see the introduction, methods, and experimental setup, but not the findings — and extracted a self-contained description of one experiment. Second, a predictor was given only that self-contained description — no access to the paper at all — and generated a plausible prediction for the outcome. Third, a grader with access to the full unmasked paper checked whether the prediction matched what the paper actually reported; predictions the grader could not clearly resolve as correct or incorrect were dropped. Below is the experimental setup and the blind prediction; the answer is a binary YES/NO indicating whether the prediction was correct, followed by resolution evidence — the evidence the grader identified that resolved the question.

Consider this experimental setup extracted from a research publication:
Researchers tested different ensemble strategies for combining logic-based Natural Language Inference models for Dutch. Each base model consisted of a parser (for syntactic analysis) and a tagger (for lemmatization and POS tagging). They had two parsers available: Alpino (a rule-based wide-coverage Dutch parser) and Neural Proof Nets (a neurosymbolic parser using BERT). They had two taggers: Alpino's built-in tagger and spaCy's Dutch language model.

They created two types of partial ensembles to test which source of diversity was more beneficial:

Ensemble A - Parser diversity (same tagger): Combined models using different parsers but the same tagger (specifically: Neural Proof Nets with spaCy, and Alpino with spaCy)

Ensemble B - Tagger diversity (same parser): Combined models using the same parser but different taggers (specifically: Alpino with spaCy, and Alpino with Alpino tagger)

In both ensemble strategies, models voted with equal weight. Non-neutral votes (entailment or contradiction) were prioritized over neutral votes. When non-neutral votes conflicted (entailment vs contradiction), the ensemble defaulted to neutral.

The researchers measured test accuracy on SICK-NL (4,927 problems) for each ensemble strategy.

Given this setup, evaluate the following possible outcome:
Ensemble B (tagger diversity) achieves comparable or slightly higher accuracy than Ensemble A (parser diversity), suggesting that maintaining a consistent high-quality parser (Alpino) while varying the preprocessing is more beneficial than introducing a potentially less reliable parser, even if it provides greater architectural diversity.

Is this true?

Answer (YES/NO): NO